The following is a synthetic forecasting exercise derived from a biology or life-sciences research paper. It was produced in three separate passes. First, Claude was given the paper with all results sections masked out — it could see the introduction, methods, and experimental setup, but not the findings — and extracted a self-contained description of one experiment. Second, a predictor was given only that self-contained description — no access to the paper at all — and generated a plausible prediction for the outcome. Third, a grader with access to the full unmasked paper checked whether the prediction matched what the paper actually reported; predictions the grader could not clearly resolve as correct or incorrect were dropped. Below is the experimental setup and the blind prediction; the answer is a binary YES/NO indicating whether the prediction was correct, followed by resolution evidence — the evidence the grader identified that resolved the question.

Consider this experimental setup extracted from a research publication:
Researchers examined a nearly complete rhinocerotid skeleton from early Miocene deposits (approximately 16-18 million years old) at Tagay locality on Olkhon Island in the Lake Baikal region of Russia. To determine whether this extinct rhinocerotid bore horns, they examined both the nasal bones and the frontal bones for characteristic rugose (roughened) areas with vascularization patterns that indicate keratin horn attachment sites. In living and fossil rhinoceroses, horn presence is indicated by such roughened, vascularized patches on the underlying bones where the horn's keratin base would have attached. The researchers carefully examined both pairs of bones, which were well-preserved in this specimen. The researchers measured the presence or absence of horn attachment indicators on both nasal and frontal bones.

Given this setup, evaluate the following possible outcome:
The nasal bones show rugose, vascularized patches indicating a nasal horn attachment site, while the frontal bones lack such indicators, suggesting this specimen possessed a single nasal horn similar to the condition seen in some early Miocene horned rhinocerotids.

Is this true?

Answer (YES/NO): YES